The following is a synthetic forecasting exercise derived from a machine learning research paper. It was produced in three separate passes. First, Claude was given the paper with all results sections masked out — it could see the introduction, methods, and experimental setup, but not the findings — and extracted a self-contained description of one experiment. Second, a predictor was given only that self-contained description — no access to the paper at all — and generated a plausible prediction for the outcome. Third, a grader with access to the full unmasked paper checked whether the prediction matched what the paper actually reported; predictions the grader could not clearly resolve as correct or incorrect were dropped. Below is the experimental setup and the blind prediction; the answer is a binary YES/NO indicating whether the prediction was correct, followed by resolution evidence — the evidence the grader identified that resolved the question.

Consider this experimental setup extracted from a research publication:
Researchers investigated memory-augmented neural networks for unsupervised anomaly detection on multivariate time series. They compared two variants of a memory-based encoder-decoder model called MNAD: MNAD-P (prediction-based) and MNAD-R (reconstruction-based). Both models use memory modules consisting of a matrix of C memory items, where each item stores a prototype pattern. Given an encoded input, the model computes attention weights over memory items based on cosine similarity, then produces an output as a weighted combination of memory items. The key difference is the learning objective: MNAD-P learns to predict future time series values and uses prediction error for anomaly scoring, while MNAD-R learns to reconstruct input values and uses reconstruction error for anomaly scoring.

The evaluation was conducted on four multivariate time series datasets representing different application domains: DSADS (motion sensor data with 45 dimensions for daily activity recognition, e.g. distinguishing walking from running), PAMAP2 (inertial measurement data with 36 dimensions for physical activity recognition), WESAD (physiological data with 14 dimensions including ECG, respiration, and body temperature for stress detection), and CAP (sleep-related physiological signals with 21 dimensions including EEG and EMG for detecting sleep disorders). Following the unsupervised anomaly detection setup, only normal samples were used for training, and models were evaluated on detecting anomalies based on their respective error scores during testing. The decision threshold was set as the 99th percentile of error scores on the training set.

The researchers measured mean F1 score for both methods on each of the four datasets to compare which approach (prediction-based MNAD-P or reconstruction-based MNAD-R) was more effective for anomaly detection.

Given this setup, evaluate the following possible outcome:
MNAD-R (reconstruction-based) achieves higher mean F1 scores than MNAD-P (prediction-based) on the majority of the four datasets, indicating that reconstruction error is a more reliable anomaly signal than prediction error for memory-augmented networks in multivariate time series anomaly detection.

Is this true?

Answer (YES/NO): YES